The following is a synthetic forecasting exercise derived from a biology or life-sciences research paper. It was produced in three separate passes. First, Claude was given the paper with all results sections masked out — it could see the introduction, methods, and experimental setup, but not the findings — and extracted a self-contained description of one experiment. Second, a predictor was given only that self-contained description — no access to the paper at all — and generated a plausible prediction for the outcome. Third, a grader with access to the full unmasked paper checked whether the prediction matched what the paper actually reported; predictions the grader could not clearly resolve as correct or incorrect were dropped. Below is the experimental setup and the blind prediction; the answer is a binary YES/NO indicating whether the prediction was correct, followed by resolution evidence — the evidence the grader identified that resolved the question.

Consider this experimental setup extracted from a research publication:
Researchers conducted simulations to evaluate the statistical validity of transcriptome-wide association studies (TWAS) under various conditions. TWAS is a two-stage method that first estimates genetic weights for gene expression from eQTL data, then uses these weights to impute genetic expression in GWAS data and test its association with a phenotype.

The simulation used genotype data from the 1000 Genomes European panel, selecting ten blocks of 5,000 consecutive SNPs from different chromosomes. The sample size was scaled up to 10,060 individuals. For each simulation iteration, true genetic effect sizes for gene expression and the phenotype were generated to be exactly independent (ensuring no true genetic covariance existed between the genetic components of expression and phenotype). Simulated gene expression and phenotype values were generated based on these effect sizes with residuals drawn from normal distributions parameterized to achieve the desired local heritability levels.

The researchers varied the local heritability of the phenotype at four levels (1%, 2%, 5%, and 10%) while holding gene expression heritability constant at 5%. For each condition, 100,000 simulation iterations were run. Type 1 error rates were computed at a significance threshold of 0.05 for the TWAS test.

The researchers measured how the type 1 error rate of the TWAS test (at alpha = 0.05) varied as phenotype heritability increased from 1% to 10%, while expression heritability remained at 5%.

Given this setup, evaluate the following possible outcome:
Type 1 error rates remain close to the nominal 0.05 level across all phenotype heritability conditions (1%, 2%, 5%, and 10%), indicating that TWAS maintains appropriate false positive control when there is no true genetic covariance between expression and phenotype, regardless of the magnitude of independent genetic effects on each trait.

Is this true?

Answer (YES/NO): NO